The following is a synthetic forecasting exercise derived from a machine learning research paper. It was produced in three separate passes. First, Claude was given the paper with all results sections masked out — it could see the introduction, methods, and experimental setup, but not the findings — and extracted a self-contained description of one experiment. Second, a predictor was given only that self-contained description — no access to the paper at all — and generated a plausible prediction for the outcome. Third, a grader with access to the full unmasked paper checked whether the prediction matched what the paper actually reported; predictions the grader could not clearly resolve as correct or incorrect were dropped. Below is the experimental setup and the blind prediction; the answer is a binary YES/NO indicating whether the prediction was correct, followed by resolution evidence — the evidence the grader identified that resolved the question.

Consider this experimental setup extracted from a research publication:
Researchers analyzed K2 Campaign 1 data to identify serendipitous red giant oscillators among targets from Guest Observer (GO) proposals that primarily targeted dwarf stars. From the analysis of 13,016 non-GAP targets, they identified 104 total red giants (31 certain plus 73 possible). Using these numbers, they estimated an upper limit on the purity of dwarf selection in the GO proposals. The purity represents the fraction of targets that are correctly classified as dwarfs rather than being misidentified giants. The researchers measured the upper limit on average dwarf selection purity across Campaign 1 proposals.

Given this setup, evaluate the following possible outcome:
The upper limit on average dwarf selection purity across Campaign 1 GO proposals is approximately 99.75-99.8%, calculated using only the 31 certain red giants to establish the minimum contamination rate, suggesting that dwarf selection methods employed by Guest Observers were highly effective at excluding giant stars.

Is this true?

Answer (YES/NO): NO